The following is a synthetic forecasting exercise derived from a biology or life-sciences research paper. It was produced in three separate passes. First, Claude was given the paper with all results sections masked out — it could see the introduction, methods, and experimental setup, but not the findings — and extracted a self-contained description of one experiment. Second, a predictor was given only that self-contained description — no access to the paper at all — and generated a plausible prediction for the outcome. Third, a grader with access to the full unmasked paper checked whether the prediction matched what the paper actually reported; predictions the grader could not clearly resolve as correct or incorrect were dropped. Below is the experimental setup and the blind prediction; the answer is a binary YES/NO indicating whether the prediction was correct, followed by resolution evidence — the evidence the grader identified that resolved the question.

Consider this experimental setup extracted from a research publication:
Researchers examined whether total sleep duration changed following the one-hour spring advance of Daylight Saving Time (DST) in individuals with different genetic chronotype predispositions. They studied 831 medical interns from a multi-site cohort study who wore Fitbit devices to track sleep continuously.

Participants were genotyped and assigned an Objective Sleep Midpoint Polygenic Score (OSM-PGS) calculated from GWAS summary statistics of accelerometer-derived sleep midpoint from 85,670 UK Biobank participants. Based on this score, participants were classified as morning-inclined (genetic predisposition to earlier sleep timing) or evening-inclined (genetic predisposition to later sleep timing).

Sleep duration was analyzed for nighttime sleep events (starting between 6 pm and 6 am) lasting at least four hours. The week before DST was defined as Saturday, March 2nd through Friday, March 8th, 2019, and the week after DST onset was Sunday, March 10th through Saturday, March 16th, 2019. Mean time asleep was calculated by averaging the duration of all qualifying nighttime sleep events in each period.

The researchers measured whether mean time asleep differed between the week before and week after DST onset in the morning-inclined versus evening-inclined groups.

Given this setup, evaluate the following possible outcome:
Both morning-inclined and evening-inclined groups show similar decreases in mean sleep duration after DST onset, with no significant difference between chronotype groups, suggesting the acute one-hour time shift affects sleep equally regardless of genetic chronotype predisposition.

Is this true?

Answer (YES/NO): NO